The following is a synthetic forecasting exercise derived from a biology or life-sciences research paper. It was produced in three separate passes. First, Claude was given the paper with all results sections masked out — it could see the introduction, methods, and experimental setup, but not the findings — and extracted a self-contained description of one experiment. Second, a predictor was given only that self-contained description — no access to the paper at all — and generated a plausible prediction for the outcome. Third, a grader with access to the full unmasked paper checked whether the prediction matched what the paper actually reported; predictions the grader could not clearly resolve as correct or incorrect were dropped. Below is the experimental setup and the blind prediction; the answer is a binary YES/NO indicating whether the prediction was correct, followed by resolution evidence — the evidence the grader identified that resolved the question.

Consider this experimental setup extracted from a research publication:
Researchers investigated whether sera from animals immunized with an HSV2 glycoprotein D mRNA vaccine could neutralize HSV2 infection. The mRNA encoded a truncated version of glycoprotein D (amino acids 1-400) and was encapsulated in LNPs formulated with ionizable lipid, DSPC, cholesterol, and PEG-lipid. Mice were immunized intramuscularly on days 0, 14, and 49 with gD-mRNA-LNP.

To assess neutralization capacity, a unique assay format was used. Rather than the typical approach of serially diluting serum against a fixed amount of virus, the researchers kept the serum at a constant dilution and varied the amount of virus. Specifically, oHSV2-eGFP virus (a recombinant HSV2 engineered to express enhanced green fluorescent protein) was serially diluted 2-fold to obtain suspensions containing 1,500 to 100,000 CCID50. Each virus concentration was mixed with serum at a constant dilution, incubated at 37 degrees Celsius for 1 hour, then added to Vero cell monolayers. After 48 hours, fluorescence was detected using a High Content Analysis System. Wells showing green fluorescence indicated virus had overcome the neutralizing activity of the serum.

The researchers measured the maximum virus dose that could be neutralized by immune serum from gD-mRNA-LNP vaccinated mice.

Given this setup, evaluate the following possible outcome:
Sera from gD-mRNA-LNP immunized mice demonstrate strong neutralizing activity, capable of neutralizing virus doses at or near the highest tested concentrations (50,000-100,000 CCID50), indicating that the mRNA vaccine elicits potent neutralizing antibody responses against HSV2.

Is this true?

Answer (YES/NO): NO